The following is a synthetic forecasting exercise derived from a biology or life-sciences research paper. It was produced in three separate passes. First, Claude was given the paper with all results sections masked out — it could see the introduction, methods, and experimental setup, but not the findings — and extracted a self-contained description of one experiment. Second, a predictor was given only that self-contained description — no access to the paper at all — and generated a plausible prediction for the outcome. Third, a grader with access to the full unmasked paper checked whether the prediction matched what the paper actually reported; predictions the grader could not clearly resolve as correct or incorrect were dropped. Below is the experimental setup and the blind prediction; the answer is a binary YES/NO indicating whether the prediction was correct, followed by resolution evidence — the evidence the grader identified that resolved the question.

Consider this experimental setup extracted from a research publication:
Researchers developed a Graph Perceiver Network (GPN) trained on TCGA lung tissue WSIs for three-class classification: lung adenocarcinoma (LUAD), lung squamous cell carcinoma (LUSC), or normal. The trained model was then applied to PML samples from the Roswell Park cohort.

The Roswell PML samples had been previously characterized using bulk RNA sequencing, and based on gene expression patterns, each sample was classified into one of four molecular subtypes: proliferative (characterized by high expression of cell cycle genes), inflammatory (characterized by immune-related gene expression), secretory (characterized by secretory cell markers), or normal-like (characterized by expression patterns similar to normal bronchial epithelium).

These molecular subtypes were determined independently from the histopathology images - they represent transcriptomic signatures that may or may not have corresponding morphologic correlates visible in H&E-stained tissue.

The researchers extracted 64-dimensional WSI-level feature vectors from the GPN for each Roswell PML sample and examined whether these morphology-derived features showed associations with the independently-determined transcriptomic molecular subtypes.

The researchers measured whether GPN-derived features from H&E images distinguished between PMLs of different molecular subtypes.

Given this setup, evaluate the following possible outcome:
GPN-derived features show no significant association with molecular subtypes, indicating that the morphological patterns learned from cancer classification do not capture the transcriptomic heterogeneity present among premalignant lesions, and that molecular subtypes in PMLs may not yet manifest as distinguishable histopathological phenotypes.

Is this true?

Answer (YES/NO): YES